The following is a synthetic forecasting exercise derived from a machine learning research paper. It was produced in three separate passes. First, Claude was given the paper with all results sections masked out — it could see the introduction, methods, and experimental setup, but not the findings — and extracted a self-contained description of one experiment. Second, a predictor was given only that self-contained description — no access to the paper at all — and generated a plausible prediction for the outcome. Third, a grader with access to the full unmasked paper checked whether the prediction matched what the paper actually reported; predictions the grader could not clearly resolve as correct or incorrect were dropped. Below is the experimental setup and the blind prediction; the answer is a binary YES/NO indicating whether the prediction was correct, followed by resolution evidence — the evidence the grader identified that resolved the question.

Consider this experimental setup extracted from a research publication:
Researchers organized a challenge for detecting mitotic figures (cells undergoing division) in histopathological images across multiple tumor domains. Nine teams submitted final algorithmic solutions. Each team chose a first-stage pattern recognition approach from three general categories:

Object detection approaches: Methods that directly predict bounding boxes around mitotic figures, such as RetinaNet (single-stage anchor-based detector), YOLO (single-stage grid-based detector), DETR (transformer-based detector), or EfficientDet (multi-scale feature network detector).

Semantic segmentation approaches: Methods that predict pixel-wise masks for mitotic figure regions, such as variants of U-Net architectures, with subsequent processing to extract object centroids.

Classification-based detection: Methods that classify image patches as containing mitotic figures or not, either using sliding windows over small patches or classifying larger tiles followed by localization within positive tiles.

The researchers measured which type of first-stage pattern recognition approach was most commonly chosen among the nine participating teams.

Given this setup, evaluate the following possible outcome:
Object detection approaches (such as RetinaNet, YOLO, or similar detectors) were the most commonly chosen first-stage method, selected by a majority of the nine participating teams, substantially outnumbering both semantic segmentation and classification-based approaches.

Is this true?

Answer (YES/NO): YES